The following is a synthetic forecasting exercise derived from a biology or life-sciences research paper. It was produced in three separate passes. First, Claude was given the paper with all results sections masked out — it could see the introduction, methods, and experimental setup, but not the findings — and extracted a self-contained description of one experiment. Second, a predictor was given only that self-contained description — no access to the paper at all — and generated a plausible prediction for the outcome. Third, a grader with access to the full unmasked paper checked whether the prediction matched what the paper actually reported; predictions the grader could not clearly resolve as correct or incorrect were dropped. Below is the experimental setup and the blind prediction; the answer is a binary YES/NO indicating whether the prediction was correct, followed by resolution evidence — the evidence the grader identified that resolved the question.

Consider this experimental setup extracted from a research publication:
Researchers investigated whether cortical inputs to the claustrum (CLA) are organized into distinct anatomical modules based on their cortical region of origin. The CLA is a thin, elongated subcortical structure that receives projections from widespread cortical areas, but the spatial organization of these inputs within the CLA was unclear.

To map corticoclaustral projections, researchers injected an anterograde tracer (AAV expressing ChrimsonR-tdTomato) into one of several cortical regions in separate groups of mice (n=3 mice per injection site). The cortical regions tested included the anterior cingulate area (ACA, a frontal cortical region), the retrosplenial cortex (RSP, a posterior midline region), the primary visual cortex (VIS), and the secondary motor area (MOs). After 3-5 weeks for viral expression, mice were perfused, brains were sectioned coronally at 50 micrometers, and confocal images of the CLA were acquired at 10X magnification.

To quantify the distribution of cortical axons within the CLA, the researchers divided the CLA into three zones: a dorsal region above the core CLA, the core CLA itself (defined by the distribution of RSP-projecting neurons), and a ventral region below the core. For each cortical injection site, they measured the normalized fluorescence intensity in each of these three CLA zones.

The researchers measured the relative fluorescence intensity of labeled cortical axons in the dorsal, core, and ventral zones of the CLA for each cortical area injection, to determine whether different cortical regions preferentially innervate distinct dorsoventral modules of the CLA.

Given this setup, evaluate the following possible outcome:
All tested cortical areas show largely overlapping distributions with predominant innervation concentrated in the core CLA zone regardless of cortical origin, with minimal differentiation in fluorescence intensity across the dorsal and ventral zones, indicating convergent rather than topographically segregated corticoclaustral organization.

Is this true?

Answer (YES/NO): NO